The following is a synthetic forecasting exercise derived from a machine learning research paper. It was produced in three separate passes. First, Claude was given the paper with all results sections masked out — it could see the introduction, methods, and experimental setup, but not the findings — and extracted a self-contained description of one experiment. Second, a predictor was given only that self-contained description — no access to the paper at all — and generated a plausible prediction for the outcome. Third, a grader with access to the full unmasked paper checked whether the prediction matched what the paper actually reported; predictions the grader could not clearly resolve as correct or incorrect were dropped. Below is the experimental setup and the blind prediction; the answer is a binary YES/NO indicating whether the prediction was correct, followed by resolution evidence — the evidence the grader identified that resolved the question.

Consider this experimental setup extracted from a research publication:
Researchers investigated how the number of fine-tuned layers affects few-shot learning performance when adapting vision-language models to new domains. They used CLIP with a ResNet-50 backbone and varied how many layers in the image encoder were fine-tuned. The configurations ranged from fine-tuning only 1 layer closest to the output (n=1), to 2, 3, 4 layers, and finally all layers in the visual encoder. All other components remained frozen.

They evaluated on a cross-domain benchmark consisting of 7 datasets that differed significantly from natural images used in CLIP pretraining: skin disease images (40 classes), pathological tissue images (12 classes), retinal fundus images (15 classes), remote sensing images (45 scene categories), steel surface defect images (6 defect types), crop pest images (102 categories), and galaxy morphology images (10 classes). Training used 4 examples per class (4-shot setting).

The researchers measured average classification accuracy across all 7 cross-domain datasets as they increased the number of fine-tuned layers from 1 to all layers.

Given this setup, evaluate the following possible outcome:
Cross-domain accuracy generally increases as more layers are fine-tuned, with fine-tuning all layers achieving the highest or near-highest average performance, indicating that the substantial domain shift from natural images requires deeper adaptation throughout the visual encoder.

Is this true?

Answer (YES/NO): NO